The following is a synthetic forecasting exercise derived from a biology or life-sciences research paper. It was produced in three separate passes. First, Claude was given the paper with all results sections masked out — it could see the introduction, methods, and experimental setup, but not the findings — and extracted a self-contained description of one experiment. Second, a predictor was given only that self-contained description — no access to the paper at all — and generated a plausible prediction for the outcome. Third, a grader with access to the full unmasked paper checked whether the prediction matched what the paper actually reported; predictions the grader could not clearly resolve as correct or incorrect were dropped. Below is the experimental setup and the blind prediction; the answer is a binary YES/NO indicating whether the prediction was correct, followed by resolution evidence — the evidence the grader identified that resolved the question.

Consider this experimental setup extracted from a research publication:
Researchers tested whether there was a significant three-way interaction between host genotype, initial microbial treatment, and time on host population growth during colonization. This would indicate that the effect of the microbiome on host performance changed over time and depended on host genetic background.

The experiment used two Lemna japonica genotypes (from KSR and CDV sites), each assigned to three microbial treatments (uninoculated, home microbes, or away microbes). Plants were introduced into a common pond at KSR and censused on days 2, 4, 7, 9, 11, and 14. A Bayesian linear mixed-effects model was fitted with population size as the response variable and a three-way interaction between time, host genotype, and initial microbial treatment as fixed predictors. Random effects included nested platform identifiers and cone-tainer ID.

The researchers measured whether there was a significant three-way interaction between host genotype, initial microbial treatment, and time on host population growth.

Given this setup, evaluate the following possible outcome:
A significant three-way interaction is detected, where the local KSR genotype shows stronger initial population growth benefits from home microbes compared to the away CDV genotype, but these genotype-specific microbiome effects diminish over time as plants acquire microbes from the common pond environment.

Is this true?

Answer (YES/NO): NO